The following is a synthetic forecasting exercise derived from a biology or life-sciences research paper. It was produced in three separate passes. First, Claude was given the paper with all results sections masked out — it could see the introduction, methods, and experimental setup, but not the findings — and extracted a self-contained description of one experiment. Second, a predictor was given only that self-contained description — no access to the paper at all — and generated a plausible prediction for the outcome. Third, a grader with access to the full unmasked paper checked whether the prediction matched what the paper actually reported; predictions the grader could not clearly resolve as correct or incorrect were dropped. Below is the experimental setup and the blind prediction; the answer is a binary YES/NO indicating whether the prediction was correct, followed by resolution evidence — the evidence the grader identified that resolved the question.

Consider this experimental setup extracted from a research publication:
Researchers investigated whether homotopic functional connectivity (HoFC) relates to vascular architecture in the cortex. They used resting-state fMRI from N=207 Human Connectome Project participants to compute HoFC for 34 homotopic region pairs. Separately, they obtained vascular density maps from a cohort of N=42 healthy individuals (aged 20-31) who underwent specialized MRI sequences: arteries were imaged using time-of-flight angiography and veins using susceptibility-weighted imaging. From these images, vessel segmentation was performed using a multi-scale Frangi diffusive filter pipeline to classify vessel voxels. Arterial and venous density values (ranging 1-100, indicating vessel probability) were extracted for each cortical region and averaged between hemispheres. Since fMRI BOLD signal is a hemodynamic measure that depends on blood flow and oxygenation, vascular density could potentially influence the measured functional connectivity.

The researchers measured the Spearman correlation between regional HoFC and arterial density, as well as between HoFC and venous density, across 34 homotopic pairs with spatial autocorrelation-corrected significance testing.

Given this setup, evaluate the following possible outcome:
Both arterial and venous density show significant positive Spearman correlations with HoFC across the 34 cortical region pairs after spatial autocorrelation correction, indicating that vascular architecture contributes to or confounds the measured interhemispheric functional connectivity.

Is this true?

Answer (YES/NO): NO